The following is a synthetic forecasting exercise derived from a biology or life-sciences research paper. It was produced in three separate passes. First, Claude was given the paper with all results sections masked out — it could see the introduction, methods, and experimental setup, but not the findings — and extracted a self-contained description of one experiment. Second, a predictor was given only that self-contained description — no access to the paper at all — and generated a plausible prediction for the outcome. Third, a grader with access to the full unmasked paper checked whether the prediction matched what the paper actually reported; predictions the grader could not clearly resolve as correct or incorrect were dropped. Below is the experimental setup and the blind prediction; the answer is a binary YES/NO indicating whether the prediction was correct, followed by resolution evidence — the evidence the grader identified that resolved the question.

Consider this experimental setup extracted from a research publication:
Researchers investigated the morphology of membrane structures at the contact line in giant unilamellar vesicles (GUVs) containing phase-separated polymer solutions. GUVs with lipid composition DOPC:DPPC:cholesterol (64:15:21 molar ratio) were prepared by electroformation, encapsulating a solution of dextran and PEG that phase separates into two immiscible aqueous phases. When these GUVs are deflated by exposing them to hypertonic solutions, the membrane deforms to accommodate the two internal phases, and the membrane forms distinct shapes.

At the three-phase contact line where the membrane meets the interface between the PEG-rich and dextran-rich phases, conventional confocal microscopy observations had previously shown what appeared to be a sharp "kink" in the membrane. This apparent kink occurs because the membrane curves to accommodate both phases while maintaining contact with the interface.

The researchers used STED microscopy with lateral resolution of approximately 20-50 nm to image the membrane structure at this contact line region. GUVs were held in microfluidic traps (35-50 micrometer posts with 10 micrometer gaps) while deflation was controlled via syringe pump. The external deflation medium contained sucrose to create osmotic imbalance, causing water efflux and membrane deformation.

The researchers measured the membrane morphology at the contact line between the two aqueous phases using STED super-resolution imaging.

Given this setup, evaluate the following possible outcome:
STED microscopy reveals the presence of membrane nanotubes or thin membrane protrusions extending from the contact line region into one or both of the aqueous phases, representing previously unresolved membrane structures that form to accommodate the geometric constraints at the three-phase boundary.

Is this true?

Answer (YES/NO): NO